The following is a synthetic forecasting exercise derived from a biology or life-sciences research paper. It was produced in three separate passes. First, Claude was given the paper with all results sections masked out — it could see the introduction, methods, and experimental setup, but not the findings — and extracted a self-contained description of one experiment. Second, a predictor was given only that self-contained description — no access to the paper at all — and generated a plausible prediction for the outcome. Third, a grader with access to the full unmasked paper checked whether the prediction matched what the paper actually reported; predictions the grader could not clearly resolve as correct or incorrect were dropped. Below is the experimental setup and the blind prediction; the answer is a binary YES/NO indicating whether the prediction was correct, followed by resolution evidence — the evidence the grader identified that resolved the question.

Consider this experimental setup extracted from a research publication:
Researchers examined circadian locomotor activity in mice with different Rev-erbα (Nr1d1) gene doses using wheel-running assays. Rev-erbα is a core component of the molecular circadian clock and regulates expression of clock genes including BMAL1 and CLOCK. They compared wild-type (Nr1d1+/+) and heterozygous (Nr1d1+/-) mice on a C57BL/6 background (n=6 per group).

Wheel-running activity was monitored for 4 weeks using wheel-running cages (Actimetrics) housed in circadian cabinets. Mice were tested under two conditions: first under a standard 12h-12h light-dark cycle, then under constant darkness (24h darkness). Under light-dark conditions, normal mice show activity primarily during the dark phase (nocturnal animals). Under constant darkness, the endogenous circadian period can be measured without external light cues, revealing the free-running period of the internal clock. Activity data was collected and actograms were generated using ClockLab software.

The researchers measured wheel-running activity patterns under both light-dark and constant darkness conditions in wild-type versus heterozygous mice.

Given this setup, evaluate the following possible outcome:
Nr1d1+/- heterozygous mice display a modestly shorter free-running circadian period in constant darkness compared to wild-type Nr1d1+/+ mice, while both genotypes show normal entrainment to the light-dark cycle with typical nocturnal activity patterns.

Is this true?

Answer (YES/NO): NO